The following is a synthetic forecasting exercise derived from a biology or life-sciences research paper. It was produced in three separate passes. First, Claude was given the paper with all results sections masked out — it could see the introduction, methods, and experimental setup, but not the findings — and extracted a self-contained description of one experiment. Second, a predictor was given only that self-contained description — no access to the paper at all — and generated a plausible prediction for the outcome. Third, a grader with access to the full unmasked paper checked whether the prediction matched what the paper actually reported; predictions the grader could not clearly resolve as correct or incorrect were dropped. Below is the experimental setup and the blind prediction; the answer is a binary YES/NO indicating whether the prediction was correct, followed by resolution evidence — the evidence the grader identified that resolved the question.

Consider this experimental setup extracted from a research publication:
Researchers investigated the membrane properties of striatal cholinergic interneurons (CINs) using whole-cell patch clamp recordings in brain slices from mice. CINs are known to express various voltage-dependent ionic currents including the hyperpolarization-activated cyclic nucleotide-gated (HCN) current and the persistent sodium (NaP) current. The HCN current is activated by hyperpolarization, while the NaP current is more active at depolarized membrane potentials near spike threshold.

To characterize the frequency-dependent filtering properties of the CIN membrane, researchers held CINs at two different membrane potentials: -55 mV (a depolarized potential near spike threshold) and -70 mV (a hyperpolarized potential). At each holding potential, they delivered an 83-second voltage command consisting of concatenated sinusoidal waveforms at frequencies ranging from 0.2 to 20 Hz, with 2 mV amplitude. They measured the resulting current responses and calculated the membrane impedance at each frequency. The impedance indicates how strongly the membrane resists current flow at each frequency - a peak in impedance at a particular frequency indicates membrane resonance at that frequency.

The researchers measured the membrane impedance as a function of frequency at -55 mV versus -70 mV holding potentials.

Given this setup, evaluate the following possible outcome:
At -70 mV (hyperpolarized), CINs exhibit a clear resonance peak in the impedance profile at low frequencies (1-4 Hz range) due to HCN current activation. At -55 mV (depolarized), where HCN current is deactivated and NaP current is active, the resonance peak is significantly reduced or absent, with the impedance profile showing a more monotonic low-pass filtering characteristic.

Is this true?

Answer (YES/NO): YES